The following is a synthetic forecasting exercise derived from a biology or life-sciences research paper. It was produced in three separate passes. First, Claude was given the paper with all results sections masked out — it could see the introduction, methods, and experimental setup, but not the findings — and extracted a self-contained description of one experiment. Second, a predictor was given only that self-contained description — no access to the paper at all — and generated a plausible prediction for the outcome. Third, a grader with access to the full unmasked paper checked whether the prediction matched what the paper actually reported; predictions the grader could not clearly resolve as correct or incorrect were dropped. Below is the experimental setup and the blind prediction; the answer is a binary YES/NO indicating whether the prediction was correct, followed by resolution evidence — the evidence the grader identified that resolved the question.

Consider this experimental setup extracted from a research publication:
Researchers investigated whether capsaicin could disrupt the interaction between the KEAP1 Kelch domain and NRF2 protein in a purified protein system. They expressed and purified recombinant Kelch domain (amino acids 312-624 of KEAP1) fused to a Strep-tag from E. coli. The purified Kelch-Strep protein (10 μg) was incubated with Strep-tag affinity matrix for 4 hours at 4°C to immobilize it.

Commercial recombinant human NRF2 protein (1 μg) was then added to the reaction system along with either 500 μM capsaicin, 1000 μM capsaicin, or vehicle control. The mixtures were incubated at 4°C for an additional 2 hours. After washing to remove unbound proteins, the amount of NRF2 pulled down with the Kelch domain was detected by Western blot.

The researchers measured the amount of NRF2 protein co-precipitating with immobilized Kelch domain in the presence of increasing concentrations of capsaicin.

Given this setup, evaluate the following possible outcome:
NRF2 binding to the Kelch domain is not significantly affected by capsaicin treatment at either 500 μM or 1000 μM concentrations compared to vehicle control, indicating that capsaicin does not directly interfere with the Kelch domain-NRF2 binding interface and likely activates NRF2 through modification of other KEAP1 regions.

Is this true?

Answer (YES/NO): NO